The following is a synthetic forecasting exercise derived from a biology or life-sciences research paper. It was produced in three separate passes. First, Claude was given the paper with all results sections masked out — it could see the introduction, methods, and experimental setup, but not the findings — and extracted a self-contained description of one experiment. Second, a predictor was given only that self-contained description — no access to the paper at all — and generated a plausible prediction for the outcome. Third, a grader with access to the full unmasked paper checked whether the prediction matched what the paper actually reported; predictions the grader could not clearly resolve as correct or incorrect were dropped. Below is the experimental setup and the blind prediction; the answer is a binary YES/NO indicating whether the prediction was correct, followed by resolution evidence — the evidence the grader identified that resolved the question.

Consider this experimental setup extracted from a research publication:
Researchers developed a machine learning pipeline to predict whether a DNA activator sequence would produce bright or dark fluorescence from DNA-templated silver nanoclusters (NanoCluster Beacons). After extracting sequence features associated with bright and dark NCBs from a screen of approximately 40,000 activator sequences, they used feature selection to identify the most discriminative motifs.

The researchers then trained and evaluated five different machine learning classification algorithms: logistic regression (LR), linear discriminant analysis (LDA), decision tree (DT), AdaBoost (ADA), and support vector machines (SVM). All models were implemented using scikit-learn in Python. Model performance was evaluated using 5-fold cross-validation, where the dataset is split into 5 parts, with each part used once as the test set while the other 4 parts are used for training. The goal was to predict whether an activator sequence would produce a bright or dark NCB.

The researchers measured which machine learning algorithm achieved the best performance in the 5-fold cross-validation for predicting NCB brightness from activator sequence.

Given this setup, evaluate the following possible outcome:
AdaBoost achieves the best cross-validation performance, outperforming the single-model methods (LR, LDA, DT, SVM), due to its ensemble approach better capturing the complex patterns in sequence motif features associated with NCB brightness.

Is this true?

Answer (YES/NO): NO